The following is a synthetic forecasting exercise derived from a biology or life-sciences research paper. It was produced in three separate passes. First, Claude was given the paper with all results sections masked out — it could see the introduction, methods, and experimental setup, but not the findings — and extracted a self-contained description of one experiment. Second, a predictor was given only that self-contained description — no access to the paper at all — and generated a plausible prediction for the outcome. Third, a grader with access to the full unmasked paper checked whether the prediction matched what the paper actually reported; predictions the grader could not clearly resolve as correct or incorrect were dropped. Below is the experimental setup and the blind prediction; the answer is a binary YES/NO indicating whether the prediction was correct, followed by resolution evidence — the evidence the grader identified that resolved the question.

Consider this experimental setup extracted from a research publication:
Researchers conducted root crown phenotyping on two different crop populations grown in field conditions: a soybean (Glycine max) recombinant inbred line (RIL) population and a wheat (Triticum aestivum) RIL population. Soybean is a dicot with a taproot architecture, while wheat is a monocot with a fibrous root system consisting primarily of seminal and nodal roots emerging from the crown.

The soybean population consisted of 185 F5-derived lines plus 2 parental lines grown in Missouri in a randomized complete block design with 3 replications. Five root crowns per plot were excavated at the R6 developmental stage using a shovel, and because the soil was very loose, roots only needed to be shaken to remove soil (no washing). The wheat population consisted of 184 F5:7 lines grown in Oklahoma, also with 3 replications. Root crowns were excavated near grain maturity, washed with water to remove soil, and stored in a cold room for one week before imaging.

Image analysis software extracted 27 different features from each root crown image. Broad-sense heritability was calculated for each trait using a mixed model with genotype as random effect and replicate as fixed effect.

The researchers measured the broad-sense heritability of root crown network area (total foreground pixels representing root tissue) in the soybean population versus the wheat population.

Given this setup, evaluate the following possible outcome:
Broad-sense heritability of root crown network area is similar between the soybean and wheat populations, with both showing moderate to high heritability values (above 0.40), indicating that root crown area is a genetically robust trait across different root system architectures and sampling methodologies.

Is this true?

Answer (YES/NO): NO